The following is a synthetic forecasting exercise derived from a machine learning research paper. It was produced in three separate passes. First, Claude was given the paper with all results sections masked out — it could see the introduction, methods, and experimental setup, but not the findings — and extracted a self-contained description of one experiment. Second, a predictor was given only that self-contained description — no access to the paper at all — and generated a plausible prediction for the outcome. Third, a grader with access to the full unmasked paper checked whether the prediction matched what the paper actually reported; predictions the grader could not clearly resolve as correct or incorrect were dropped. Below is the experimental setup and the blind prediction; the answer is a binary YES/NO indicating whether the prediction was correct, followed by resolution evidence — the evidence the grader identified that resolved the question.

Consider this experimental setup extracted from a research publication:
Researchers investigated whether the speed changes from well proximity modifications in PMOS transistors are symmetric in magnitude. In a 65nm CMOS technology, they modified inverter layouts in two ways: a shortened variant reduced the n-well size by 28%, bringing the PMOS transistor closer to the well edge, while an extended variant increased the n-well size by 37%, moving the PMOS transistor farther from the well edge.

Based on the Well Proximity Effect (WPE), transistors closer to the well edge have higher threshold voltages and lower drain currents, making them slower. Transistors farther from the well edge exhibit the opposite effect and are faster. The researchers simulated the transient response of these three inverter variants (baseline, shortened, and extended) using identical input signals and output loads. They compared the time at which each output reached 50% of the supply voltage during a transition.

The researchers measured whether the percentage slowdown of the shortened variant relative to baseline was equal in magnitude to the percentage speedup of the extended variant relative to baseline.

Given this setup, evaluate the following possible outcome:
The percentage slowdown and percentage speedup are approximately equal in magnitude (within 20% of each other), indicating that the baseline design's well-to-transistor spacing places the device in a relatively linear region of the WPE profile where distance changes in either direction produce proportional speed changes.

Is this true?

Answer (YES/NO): NO